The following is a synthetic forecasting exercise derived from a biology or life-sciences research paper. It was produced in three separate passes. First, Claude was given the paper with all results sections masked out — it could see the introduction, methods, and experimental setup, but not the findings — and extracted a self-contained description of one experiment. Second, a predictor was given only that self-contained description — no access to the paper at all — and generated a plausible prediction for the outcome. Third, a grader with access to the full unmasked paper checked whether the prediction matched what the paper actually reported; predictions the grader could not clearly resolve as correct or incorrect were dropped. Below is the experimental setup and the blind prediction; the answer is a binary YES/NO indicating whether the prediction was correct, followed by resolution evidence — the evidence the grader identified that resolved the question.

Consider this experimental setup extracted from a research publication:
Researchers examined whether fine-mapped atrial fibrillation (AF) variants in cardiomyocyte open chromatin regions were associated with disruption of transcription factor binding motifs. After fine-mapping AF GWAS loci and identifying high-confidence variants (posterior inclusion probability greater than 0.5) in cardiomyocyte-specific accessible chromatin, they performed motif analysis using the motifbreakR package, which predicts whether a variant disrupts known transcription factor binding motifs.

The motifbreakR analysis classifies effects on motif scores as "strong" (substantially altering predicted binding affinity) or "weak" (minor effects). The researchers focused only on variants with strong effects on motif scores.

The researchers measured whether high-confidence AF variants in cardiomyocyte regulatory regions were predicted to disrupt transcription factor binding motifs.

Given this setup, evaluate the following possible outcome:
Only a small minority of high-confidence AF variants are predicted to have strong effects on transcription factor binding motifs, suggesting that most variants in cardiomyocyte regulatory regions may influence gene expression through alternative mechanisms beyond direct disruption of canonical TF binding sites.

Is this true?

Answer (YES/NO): NO